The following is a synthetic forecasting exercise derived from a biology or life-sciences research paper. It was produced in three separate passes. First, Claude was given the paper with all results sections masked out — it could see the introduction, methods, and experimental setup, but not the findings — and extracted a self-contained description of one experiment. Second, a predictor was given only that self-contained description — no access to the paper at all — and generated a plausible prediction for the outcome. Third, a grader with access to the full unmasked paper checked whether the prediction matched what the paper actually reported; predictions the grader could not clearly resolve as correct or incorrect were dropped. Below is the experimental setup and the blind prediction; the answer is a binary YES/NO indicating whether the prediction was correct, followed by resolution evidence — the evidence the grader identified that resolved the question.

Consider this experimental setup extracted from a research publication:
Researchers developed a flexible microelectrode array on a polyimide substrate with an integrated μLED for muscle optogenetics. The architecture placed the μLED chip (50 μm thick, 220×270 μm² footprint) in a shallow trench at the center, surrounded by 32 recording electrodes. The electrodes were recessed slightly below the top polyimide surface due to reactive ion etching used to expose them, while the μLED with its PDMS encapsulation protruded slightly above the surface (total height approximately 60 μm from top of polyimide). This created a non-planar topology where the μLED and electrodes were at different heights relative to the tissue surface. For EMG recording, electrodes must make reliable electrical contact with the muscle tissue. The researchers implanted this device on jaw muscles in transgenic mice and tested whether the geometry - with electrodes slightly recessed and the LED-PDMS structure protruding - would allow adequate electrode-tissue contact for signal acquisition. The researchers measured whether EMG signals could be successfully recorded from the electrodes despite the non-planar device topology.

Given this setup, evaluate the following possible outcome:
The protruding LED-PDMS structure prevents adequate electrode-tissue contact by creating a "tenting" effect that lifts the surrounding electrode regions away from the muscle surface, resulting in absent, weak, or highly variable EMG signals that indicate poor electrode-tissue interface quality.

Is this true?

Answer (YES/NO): NO